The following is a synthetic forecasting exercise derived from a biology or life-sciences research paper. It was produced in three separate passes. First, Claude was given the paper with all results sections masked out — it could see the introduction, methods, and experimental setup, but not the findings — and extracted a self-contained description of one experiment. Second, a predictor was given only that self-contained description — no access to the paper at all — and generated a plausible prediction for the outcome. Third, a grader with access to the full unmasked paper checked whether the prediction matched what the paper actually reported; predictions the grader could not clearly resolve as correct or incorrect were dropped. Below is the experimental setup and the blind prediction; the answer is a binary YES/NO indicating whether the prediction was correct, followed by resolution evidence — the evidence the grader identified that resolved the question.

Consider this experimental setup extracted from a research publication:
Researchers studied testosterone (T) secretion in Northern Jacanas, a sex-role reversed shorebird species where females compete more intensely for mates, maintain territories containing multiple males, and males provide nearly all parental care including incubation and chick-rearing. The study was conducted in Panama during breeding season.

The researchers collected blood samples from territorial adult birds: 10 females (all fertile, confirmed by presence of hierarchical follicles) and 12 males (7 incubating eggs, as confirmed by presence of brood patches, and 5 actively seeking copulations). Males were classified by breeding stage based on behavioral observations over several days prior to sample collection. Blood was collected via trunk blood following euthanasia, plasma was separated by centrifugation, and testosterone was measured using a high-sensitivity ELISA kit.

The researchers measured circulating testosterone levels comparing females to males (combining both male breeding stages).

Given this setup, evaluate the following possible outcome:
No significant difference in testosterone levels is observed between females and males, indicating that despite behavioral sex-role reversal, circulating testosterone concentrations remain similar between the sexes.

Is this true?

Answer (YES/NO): YES